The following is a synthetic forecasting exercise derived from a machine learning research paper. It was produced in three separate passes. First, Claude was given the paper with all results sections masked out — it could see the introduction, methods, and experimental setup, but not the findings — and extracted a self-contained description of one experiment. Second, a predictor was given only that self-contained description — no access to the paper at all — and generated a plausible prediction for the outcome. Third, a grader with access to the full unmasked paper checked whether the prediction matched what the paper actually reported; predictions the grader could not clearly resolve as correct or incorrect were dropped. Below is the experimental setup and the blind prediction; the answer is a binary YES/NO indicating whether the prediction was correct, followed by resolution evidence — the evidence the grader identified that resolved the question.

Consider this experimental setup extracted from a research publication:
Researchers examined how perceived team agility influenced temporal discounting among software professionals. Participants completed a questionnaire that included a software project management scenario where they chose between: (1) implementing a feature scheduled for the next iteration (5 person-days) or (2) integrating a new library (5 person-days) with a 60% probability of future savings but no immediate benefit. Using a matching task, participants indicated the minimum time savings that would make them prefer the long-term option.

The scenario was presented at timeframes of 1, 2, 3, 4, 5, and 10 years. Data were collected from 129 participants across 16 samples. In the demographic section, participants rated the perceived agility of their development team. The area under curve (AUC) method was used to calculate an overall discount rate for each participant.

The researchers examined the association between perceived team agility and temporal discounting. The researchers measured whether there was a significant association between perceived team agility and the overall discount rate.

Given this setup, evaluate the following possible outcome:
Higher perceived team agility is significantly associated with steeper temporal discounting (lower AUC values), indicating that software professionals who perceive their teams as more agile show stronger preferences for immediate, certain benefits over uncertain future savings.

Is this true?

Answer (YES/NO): NO